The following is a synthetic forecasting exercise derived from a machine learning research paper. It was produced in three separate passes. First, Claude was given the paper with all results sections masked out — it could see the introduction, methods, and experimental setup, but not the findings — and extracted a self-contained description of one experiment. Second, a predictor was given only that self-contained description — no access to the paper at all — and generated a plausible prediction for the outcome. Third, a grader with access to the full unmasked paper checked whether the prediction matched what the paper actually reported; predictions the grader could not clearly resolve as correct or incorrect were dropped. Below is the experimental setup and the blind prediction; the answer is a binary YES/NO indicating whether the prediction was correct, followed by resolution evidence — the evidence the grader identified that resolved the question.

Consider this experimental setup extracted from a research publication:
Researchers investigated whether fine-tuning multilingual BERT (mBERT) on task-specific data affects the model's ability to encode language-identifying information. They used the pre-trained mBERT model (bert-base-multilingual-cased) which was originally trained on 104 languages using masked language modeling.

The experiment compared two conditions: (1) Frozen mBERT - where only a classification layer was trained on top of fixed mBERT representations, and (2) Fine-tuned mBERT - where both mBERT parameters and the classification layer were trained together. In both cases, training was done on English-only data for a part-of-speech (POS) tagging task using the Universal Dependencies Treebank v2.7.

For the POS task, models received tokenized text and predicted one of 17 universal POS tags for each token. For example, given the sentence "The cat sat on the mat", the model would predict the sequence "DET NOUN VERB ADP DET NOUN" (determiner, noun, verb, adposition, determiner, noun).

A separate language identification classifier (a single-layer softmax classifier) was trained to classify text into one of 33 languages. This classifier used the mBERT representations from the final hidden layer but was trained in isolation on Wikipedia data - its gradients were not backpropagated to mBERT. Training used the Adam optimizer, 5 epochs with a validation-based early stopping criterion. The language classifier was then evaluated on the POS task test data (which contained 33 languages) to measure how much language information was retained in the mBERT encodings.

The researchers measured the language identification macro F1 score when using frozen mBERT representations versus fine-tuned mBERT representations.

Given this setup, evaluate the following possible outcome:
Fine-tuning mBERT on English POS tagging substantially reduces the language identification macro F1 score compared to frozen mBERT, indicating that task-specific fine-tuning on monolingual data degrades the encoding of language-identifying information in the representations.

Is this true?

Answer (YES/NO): YES